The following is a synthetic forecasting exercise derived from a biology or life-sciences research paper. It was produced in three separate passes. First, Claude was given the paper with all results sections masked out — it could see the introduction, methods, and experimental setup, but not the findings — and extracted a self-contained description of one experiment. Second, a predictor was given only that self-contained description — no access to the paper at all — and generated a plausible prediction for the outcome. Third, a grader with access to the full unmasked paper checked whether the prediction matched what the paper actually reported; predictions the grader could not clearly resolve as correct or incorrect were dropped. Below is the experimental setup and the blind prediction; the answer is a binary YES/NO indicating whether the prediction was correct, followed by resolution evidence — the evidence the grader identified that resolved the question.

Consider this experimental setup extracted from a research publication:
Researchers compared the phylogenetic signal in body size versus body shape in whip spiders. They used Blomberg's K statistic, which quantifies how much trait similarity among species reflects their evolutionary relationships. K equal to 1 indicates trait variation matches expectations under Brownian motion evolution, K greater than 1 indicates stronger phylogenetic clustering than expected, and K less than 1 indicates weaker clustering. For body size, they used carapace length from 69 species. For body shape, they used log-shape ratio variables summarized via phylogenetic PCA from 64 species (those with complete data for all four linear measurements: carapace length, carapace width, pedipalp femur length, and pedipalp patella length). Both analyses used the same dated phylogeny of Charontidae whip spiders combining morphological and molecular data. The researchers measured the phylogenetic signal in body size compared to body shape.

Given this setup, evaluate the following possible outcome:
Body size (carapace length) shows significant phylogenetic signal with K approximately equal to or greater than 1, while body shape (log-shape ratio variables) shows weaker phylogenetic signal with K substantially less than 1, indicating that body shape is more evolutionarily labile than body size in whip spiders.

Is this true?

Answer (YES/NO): NO